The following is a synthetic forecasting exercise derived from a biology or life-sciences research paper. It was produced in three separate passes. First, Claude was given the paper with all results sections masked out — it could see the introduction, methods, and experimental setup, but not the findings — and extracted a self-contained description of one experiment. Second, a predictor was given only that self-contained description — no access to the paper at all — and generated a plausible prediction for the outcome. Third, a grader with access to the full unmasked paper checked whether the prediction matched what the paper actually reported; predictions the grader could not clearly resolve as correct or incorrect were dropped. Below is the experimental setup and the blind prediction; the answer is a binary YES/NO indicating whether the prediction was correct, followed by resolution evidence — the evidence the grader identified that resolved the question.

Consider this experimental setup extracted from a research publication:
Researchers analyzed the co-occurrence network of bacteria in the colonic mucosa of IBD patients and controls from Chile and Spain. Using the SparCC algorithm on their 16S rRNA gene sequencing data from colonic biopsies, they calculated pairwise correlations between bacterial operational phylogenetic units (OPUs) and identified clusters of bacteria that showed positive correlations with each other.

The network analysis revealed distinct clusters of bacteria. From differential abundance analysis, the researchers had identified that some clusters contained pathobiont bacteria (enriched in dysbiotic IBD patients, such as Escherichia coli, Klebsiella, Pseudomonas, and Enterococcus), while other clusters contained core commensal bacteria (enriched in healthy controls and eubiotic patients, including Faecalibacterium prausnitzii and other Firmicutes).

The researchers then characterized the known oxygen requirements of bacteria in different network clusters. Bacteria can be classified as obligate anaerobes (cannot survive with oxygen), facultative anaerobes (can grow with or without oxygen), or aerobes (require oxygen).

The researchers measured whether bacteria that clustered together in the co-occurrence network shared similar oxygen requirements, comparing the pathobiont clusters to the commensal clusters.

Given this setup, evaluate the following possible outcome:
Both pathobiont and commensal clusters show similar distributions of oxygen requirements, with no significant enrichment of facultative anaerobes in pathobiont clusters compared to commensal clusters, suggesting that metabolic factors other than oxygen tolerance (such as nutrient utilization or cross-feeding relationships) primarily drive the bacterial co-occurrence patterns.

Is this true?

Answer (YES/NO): NO